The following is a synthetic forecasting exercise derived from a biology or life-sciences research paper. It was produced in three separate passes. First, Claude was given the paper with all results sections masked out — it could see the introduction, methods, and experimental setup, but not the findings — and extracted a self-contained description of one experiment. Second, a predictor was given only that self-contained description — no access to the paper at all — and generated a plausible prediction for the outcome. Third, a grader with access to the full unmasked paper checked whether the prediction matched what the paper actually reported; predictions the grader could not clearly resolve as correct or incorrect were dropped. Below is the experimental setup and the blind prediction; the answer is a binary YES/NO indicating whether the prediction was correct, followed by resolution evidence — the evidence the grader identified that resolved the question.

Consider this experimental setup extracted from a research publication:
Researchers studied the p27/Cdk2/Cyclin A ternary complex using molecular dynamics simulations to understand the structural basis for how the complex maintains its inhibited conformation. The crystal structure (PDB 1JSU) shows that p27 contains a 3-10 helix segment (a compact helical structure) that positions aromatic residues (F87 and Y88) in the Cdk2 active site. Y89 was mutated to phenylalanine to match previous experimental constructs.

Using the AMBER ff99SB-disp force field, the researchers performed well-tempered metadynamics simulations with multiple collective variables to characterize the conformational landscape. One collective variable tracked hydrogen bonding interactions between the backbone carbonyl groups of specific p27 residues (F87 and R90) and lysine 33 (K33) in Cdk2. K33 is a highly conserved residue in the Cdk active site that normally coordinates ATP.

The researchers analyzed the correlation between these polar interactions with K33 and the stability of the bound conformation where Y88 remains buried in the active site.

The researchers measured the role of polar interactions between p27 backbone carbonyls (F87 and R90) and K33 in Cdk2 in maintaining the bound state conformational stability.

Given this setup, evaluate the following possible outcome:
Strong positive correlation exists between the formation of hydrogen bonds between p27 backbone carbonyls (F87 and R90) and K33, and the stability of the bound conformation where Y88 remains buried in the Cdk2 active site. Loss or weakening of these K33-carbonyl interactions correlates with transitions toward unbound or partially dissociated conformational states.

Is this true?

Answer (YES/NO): YES